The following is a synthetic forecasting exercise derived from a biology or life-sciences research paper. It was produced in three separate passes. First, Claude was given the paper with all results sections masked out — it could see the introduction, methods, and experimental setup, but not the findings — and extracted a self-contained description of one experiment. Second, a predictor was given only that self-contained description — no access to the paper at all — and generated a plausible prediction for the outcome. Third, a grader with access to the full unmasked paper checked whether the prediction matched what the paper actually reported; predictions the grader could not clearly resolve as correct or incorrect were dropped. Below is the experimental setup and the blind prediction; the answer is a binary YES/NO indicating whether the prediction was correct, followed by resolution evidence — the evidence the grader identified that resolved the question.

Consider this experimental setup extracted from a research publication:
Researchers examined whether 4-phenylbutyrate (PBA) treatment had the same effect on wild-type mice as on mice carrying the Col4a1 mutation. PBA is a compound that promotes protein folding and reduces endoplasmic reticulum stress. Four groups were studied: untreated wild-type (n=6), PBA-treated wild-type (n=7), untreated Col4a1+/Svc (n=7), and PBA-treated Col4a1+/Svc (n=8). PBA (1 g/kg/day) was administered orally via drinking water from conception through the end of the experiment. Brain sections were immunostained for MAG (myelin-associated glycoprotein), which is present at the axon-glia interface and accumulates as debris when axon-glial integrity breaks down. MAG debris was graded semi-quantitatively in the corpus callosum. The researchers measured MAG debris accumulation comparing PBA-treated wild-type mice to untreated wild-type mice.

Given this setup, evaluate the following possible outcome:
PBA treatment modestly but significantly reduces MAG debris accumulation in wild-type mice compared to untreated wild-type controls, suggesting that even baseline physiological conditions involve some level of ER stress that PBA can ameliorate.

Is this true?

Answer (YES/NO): NO